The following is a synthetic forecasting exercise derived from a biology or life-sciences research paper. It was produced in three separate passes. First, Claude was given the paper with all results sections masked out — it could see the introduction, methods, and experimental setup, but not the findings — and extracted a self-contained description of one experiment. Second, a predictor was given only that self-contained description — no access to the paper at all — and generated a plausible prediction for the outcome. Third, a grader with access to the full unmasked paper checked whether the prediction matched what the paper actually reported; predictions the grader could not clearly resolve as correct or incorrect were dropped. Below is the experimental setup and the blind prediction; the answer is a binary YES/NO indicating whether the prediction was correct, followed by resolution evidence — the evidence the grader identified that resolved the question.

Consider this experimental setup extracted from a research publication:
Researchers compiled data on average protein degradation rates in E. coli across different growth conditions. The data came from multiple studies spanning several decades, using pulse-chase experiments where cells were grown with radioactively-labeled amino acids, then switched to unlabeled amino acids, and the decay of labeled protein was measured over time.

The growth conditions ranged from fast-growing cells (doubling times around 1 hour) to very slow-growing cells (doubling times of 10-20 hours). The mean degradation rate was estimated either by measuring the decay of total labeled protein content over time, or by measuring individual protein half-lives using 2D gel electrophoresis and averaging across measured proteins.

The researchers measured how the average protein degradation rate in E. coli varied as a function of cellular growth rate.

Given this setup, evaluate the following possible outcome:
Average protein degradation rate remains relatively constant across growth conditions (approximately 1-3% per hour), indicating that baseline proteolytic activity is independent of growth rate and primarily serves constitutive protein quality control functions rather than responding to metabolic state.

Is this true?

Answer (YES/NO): NO